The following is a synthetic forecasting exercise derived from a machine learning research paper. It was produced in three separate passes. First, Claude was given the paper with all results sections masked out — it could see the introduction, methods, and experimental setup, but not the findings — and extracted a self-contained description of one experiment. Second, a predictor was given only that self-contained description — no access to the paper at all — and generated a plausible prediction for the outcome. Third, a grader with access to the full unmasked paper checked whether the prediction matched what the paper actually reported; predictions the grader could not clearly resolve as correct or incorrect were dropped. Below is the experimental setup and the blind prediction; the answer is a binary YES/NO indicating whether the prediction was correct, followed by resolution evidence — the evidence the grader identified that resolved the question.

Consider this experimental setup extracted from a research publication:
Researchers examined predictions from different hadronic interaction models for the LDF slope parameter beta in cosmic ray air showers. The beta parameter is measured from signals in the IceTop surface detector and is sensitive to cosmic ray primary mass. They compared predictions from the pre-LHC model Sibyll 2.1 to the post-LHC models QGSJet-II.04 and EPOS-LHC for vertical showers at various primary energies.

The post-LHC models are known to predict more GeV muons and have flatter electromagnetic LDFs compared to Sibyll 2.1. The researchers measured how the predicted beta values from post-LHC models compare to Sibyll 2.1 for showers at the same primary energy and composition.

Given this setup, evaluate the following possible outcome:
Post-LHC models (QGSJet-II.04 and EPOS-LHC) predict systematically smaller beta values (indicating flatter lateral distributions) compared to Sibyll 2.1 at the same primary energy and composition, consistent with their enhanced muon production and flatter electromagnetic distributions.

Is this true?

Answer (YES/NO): YES